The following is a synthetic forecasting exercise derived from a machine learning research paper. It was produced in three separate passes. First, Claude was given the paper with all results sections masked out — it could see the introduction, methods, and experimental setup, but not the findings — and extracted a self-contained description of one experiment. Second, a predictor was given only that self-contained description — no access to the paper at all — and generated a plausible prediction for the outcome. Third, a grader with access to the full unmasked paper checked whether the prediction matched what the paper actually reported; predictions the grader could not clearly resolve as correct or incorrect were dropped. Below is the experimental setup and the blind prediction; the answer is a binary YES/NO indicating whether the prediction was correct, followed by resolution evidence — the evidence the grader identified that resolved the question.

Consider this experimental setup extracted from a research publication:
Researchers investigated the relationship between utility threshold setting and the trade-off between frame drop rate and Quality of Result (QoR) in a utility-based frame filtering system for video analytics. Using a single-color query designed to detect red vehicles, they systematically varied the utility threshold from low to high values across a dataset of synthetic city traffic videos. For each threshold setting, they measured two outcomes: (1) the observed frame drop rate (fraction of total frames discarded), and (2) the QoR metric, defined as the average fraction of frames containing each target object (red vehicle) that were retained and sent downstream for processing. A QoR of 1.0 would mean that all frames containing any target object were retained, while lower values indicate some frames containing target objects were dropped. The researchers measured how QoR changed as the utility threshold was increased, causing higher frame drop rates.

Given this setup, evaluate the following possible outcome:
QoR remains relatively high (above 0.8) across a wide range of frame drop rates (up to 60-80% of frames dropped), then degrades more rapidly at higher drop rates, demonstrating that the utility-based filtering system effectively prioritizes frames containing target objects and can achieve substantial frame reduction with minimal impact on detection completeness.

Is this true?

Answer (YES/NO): NO